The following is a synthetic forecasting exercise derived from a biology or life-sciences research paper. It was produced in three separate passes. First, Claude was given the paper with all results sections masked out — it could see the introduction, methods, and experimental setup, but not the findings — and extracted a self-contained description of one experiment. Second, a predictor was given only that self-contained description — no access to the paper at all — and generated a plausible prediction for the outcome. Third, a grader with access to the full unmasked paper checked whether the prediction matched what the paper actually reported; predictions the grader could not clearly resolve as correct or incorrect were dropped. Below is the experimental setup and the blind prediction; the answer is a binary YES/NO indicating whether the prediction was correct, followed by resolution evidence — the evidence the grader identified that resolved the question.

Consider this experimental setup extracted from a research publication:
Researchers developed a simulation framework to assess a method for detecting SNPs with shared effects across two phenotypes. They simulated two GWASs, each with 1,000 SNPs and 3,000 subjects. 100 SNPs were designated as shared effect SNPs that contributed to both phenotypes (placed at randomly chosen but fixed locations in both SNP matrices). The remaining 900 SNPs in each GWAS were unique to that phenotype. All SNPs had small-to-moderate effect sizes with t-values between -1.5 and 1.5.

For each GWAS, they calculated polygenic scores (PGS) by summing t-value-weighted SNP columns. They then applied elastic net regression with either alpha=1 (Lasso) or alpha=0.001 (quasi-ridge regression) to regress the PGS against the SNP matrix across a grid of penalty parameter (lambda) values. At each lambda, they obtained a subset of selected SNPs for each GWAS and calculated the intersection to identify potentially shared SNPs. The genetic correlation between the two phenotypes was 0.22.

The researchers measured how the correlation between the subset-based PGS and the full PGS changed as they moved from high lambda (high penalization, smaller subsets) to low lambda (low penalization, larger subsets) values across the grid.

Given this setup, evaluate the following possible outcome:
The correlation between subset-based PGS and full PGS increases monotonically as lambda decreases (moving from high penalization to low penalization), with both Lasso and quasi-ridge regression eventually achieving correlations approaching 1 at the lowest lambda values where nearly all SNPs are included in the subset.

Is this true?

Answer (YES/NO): YES